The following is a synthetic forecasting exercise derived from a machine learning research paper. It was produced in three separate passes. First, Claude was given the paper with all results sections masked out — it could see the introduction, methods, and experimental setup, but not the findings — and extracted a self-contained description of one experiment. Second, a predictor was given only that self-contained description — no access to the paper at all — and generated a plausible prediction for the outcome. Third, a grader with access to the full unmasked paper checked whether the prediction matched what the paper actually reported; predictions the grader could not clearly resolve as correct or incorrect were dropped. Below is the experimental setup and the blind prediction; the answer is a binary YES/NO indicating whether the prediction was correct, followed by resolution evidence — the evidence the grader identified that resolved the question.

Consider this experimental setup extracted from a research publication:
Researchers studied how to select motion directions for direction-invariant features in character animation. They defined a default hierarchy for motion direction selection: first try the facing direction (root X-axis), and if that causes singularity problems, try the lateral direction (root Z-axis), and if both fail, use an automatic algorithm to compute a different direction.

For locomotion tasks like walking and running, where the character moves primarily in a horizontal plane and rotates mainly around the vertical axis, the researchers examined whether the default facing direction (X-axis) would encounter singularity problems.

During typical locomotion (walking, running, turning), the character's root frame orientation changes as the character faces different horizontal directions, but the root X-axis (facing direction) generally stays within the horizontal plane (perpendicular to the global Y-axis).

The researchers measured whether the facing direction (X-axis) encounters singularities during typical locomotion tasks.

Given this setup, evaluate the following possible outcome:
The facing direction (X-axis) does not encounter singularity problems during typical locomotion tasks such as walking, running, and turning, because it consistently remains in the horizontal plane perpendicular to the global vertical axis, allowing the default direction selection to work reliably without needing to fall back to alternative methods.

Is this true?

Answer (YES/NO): YES